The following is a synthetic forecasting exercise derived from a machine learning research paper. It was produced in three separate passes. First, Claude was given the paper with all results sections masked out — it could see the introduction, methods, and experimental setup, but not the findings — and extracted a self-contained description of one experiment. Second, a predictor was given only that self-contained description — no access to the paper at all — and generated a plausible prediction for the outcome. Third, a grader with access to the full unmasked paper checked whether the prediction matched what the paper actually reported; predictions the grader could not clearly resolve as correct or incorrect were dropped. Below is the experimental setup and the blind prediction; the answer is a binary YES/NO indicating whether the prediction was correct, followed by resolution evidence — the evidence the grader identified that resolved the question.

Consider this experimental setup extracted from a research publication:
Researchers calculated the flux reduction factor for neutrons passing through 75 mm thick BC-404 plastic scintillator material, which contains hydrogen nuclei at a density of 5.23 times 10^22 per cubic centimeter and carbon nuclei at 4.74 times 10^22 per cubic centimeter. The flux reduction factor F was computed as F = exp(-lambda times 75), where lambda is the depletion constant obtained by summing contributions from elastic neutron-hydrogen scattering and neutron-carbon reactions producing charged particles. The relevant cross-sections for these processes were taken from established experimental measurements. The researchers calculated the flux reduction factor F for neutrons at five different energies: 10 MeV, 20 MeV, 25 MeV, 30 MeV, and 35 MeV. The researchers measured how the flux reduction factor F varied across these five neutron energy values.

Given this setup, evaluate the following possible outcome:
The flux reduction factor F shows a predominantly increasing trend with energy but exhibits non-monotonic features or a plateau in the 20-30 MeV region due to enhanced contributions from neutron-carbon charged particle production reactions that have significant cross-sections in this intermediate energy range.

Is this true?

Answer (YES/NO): NO